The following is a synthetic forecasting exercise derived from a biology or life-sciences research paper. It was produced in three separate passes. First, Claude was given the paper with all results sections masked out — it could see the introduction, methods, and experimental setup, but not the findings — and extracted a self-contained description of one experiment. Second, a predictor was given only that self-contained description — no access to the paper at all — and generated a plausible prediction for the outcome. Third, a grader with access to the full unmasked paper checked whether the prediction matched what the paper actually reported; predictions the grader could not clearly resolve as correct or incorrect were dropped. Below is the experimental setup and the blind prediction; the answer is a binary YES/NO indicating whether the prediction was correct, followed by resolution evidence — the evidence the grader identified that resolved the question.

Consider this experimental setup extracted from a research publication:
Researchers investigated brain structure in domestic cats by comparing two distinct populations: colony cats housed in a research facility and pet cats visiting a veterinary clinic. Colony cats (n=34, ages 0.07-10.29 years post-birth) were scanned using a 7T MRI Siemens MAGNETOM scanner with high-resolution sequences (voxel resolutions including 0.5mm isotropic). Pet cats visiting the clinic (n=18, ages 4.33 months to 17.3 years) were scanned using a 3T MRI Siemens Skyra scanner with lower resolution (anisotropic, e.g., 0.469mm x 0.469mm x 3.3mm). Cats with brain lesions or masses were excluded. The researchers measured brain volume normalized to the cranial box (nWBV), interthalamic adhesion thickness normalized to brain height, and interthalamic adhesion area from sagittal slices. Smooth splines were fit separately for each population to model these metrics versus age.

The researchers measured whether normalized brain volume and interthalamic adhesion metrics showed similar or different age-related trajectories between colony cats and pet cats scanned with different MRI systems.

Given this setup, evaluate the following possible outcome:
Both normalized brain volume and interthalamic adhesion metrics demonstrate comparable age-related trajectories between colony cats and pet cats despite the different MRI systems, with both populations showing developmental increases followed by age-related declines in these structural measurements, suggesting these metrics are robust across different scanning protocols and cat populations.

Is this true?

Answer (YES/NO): YES